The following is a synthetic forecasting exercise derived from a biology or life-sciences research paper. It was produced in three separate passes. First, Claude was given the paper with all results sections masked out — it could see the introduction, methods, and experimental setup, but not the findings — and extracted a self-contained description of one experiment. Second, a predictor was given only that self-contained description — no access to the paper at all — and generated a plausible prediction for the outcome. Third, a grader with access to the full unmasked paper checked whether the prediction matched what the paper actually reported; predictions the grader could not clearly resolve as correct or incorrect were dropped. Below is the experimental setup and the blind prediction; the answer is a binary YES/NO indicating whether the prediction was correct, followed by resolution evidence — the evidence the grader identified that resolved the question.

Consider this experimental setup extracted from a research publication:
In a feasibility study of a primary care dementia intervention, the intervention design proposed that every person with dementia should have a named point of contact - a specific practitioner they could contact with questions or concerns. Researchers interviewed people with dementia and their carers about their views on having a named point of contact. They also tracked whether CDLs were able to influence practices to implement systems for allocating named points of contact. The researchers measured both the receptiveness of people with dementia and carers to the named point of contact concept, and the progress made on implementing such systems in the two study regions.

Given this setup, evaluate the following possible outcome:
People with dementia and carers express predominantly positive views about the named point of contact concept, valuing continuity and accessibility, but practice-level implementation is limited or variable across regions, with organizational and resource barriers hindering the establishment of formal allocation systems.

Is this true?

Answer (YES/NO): YES